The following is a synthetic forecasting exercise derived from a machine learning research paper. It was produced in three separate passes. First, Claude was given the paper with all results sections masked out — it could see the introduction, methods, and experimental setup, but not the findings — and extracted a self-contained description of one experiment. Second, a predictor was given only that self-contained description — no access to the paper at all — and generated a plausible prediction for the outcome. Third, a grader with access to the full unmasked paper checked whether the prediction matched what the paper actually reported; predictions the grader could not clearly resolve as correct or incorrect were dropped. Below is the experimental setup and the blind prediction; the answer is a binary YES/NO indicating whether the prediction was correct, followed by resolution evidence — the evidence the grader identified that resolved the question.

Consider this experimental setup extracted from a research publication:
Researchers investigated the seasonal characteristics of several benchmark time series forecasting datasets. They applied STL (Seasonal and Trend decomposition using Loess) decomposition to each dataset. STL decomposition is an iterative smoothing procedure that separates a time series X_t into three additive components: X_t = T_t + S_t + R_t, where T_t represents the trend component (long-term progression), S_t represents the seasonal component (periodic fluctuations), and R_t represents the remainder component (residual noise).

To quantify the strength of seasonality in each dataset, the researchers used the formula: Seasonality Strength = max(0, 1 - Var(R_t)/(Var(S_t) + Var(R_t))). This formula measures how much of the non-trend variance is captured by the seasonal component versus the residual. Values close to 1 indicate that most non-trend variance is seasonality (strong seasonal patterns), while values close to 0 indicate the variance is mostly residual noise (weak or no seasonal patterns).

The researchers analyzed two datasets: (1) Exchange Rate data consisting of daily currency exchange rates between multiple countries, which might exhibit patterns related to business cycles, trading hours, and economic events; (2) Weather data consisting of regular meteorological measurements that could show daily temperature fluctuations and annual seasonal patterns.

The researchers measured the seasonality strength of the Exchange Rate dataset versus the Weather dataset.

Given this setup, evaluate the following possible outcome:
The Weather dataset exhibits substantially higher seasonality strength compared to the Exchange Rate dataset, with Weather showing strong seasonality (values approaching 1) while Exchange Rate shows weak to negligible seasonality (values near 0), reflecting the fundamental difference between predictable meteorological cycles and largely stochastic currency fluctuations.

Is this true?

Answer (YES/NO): NO